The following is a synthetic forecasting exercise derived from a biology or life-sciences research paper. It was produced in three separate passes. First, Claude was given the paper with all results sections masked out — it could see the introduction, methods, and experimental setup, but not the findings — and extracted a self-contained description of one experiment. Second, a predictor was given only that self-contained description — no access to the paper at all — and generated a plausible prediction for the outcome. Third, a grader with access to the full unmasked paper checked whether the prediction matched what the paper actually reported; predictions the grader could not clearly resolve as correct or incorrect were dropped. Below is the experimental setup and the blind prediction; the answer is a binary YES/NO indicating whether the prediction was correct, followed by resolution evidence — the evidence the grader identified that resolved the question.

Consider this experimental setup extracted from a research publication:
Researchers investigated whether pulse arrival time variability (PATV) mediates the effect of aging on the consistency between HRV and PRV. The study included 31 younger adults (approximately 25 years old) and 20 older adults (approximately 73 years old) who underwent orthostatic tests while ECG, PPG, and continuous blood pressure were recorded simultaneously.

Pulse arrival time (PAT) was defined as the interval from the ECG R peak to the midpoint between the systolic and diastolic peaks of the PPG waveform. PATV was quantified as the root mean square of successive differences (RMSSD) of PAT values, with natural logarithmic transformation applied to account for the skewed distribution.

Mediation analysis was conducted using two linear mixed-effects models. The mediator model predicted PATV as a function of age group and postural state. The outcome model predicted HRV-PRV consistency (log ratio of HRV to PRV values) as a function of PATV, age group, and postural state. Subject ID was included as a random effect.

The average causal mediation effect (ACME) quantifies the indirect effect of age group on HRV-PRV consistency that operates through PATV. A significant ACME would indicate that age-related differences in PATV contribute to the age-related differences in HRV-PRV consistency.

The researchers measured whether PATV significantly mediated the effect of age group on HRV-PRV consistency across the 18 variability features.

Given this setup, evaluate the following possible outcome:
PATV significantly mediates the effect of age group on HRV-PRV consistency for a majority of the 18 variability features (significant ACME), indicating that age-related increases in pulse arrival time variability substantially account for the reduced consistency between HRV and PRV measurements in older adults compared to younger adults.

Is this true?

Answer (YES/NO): NO